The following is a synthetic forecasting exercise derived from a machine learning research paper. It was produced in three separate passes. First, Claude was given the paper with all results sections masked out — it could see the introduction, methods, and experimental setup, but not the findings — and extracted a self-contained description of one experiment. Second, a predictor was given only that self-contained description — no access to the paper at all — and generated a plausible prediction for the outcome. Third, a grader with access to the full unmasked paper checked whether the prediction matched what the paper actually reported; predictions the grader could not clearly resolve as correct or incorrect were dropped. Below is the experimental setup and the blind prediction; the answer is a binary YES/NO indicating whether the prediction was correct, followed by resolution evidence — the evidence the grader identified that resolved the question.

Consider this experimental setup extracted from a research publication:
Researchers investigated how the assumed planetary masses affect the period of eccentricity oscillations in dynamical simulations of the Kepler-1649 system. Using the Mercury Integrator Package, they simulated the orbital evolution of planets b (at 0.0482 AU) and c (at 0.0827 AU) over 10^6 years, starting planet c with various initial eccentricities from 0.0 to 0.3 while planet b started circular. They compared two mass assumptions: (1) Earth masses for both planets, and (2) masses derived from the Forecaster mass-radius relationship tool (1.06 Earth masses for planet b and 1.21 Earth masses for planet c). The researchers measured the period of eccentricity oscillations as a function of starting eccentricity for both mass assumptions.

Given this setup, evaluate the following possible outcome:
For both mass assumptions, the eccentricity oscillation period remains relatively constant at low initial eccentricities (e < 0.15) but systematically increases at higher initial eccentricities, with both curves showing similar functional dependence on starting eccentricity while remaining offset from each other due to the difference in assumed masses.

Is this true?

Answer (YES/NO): NO